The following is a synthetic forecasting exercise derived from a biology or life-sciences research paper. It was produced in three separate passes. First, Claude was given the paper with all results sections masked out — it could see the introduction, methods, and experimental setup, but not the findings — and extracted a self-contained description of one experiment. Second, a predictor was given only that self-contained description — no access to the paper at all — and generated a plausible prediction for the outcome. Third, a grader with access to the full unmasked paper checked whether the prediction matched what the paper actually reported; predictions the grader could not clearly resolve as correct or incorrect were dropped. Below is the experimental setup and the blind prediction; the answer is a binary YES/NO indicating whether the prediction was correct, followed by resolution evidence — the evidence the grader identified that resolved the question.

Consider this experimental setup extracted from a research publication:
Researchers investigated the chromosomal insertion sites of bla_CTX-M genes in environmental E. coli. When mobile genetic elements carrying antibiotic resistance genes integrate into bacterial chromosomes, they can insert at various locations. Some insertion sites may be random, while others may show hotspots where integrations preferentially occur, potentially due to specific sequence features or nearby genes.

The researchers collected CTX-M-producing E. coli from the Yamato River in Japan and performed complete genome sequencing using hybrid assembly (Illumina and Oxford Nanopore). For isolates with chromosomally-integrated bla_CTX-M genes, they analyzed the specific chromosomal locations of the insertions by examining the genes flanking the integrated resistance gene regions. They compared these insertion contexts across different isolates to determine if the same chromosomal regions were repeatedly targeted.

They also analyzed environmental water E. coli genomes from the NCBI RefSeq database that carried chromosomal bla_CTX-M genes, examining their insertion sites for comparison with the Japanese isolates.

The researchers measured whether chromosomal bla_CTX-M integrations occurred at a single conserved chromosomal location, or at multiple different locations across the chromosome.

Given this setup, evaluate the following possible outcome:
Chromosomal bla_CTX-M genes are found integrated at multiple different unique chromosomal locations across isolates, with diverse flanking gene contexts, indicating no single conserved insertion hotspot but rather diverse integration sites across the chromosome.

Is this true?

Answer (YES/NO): YES